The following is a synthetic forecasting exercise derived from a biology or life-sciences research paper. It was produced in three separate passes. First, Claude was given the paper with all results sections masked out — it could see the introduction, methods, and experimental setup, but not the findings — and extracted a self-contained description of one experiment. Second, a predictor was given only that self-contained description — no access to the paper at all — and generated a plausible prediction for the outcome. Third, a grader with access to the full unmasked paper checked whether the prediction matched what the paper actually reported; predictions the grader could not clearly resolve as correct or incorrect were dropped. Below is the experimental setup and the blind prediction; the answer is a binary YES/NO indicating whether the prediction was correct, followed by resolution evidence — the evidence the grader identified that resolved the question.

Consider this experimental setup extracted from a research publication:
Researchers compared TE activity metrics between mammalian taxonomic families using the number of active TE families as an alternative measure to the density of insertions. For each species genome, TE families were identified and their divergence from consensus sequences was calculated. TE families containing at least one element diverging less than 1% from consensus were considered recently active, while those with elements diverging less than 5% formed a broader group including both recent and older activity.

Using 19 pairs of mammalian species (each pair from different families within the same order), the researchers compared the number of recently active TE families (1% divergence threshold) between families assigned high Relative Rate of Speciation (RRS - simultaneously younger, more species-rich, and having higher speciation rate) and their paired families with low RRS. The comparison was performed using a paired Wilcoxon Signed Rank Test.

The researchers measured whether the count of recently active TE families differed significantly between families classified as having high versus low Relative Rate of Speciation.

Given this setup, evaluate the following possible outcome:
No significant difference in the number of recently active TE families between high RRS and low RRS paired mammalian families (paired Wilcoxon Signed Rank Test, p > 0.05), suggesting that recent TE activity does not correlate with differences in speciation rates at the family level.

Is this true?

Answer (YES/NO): NO